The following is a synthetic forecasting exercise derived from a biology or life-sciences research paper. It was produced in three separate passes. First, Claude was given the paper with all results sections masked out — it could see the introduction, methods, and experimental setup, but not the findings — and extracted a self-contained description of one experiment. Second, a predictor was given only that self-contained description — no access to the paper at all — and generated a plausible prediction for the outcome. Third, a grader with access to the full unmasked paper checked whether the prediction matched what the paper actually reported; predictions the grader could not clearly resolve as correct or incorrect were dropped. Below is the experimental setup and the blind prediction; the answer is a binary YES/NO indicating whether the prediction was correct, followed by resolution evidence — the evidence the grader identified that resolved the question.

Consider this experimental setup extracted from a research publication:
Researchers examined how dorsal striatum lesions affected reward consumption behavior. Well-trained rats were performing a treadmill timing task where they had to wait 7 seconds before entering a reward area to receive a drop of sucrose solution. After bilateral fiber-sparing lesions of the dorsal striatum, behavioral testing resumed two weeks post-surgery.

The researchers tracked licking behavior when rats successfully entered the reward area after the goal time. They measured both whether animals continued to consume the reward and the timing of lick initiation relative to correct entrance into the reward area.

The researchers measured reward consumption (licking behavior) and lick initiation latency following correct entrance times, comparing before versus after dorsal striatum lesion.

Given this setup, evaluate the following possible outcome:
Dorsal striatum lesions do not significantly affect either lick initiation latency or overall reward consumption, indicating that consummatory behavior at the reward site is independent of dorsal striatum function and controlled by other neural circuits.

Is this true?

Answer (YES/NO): NO